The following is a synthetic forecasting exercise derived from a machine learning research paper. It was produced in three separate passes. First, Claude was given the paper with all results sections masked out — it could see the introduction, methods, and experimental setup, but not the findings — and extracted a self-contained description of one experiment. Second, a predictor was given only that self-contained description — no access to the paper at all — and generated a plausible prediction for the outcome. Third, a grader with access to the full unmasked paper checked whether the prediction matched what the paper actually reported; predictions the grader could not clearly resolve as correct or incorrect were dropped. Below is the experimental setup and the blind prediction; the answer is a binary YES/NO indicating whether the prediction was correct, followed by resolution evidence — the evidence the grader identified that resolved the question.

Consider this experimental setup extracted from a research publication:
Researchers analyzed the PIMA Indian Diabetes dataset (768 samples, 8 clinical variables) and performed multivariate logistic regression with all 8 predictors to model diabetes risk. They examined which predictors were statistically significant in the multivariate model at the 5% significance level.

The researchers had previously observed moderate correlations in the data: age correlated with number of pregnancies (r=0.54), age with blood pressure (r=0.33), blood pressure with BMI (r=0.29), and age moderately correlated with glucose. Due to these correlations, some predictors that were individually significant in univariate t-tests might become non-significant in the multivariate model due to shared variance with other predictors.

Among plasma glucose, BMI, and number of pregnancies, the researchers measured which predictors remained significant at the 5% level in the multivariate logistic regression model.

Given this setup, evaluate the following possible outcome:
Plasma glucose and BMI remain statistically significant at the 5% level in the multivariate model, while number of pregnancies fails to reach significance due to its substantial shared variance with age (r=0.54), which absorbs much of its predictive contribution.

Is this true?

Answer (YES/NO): NO